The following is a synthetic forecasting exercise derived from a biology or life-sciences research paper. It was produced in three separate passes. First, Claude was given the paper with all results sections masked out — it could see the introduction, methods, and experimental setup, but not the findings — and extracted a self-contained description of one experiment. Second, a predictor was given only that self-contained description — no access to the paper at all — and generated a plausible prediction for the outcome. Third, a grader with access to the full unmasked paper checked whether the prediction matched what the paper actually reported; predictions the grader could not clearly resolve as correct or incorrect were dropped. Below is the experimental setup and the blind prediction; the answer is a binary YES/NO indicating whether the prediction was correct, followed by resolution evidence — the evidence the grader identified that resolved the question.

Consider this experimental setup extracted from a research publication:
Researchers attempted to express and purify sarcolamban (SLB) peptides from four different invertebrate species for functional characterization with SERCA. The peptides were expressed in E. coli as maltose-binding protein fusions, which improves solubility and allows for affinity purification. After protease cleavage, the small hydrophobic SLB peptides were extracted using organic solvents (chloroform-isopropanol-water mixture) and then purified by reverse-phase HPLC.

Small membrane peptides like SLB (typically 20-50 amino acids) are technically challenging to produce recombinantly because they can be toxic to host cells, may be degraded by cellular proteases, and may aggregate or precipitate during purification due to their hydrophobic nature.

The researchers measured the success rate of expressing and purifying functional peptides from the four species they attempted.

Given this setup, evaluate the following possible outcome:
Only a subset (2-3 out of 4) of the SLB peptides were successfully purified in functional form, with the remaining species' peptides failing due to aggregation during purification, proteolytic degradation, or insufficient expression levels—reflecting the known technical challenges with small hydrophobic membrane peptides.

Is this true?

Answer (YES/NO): YES